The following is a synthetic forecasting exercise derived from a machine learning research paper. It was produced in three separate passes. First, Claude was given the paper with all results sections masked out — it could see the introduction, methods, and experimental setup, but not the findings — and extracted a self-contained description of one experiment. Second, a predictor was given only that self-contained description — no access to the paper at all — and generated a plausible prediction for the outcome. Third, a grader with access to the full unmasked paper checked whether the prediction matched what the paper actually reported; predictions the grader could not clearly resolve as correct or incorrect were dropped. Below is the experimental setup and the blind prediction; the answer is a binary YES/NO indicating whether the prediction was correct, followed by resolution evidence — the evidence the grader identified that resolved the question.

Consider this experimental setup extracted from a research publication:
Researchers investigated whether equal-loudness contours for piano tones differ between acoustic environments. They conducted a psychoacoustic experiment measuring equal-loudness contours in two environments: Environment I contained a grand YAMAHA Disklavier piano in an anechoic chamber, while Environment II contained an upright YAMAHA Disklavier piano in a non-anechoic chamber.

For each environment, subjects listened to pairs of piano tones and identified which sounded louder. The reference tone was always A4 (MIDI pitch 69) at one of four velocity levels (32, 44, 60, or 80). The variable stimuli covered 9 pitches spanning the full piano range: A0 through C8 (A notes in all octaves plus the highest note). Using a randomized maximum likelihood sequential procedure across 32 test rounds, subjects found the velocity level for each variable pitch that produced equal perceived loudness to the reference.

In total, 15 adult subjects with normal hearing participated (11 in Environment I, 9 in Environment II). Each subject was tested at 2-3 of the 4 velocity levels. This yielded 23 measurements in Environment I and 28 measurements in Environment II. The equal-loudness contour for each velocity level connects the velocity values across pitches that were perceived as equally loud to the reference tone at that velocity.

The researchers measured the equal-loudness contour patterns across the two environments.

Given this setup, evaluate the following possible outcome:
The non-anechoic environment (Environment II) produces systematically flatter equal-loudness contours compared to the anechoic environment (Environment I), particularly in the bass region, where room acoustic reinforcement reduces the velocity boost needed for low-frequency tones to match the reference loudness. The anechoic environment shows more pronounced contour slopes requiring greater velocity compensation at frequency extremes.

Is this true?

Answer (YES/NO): NO